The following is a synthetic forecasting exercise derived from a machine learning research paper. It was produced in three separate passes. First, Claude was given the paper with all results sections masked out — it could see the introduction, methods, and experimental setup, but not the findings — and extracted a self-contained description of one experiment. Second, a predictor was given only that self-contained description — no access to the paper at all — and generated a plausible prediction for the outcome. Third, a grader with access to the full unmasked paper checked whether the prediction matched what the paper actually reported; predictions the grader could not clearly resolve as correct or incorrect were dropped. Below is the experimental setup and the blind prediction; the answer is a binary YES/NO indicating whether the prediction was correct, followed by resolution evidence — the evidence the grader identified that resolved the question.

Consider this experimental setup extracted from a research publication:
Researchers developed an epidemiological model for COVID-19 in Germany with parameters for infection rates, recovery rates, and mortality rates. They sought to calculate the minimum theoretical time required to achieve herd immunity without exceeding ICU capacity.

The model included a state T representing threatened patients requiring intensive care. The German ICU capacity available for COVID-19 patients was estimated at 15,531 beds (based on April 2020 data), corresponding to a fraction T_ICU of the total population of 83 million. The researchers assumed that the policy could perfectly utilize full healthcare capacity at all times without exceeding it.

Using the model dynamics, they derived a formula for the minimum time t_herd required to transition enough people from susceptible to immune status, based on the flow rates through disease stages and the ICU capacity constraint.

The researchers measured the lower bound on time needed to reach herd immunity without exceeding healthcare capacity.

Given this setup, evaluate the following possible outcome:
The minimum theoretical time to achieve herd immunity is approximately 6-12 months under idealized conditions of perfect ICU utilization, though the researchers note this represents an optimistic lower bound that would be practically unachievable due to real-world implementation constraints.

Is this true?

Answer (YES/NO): NO